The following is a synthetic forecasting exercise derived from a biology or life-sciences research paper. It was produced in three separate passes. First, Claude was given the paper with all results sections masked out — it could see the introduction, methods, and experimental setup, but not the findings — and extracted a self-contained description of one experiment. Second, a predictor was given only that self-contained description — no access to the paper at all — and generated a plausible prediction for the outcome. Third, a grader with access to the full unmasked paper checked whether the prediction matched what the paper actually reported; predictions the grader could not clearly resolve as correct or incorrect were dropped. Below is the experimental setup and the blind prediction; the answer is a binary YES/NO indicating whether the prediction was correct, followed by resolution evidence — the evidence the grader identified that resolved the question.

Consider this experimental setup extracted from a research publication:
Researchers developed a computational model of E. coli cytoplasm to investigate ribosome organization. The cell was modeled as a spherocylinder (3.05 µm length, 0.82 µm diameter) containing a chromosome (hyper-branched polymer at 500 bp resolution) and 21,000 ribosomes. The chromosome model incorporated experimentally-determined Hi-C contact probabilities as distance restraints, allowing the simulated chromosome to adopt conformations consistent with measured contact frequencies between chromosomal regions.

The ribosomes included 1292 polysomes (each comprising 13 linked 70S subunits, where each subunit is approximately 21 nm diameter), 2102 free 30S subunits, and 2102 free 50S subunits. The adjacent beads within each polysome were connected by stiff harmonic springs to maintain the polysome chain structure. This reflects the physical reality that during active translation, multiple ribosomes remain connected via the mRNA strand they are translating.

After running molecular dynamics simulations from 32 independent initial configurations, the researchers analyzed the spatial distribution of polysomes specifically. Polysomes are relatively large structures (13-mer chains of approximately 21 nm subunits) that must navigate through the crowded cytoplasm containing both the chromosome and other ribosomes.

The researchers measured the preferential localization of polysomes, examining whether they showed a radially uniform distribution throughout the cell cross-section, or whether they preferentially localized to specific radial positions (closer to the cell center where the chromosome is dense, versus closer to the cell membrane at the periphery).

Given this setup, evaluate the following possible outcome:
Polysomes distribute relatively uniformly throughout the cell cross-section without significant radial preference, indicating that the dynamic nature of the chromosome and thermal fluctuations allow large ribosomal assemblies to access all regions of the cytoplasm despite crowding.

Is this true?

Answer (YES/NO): NO